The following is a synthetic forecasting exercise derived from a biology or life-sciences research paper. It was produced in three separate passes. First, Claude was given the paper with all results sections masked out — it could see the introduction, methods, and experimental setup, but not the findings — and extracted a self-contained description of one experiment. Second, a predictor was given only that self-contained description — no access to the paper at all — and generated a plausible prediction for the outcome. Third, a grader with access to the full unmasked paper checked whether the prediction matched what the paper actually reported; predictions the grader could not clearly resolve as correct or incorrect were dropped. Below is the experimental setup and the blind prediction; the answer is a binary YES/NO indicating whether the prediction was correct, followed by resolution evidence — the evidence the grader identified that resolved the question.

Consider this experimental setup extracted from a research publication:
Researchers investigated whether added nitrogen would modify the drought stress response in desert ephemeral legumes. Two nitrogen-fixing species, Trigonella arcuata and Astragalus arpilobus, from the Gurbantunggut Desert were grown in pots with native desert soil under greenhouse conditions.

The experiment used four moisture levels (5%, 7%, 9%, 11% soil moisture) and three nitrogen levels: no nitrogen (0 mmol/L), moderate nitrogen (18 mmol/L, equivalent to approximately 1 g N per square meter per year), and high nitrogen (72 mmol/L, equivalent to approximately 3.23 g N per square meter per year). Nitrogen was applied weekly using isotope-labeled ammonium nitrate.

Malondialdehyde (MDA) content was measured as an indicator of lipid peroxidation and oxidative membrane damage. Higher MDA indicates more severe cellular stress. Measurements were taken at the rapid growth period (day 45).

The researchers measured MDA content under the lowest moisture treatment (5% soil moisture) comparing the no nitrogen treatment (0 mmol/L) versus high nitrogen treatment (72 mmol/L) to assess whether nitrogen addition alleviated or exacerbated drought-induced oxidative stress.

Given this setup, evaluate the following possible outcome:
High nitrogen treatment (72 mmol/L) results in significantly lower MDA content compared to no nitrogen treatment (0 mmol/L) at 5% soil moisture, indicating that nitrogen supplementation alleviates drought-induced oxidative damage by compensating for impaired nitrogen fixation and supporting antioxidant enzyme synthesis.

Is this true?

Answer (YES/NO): NO